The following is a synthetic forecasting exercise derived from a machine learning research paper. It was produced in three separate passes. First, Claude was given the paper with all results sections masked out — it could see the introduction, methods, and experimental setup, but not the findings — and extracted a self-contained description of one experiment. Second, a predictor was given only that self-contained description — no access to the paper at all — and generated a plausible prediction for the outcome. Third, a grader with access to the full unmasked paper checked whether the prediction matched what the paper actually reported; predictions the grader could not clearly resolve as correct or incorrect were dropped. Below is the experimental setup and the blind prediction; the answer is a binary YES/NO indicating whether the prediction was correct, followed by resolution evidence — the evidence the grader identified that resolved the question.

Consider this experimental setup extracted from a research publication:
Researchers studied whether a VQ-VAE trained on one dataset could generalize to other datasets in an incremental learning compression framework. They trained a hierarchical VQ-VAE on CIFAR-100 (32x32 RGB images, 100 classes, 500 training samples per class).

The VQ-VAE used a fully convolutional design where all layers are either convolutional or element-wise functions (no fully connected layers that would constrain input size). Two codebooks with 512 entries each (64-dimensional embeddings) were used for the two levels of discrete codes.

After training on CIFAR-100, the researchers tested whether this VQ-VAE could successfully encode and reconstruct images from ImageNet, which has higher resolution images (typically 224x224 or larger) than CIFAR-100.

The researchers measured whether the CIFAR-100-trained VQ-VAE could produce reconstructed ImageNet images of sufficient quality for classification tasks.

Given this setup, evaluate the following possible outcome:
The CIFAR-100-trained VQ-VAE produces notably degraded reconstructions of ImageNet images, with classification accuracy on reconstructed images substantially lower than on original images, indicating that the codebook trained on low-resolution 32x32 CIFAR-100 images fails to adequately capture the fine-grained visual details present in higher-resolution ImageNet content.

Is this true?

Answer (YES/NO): NO